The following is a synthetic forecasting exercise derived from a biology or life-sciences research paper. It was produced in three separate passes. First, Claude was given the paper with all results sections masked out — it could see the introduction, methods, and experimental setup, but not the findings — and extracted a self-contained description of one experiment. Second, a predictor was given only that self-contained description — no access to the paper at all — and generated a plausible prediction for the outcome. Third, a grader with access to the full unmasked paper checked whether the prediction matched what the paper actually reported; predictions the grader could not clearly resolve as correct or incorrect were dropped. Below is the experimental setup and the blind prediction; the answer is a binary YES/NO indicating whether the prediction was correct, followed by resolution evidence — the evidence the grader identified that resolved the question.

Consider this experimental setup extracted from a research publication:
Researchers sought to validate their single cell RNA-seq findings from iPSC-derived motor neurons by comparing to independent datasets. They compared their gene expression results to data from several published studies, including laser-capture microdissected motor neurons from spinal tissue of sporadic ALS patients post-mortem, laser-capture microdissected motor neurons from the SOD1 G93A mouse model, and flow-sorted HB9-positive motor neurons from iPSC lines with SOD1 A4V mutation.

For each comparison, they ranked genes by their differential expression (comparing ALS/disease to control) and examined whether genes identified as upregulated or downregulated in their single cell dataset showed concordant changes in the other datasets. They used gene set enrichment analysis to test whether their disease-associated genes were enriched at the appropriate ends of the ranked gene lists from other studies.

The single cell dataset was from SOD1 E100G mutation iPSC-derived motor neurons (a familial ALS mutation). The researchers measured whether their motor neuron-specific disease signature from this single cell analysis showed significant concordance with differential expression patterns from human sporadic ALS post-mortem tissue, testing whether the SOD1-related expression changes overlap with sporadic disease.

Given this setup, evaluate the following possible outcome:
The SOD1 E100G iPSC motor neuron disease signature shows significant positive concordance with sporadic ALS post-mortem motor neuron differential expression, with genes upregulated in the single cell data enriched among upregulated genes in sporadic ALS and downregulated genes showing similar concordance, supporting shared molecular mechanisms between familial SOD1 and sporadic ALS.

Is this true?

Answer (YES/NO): YES